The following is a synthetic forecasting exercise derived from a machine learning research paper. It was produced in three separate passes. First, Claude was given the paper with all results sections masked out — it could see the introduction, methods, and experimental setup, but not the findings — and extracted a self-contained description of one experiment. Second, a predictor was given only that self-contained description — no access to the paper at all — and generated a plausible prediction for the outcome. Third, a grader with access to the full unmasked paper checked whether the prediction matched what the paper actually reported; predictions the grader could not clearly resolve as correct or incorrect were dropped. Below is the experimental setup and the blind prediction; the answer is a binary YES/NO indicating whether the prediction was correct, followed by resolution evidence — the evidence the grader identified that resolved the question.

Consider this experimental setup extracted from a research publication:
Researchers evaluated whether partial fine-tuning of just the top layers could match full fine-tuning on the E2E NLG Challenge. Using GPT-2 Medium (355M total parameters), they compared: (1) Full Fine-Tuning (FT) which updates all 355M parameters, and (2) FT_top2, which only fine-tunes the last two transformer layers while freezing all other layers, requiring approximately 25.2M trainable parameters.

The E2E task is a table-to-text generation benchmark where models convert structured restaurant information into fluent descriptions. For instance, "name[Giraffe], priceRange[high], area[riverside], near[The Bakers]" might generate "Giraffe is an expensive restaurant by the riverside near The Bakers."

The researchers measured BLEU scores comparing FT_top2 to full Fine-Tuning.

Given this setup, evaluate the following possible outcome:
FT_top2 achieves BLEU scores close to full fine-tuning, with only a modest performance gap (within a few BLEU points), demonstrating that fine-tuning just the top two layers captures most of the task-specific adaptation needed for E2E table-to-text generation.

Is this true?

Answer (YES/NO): YES